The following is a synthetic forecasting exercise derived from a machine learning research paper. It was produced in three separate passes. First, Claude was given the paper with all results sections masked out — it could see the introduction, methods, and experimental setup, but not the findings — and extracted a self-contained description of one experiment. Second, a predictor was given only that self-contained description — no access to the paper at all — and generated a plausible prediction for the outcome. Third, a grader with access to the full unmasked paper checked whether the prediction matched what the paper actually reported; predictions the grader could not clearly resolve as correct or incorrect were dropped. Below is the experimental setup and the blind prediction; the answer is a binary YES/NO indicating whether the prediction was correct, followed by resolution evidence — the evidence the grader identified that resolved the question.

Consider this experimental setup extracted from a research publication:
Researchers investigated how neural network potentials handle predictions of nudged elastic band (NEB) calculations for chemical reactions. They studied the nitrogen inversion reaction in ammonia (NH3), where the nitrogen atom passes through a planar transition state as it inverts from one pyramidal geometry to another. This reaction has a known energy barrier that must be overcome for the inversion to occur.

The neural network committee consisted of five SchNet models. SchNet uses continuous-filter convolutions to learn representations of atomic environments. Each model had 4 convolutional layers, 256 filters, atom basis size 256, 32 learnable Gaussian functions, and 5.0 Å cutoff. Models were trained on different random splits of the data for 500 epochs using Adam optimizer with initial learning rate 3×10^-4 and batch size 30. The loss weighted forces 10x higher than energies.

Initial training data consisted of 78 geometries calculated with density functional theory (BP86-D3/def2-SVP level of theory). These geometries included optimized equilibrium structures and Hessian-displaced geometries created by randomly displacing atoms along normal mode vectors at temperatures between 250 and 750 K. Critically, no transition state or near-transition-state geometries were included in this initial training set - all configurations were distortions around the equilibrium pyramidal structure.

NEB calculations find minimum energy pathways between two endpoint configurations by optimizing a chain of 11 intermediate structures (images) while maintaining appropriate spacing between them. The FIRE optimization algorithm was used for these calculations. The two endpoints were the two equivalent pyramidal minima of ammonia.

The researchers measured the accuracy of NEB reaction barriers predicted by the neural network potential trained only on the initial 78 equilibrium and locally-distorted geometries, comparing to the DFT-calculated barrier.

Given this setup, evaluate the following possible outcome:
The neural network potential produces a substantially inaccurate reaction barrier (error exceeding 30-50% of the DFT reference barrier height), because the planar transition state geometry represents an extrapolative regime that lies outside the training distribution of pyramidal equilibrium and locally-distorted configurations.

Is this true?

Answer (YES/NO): NO